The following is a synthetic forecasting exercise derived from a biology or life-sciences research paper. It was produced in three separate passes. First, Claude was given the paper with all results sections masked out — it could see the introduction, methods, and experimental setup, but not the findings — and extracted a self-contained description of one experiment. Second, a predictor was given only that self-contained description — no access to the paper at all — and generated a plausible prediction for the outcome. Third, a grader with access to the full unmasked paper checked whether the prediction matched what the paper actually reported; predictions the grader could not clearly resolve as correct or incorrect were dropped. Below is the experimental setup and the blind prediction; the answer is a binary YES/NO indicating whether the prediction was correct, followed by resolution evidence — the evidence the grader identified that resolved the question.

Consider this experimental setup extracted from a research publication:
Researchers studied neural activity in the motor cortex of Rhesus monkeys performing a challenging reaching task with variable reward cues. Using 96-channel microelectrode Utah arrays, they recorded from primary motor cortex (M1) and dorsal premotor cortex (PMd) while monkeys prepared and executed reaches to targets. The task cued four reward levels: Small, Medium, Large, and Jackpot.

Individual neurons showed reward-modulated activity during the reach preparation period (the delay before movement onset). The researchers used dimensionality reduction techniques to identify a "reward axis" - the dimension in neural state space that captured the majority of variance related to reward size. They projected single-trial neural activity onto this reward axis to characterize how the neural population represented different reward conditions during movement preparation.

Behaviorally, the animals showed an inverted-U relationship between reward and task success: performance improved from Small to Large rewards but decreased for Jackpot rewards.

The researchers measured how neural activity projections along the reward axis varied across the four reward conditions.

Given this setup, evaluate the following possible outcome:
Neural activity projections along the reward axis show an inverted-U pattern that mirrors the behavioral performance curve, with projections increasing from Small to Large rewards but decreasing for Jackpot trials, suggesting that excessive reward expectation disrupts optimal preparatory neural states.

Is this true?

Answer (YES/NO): NO